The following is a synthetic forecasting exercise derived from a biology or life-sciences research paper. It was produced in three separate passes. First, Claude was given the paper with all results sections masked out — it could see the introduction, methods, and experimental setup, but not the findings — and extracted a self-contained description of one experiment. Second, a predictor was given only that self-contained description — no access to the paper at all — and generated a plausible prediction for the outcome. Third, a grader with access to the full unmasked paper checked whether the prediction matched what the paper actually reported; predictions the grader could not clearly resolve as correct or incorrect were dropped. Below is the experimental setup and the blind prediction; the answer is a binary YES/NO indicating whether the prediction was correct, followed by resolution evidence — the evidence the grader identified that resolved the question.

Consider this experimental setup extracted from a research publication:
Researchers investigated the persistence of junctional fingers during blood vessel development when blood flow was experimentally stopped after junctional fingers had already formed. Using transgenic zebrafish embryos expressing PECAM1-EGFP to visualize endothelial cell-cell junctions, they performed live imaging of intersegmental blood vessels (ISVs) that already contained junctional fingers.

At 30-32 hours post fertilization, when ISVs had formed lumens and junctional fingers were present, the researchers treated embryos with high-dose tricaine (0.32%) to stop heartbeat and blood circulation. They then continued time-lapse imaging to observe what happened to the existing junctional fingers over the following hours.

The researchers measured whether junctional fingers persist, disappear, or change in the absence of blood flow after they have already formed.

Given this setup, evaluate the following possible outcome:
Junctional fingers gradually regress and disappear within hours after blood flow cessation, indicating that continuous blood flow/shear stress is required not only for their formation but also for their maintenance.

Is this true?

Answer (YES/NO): YES